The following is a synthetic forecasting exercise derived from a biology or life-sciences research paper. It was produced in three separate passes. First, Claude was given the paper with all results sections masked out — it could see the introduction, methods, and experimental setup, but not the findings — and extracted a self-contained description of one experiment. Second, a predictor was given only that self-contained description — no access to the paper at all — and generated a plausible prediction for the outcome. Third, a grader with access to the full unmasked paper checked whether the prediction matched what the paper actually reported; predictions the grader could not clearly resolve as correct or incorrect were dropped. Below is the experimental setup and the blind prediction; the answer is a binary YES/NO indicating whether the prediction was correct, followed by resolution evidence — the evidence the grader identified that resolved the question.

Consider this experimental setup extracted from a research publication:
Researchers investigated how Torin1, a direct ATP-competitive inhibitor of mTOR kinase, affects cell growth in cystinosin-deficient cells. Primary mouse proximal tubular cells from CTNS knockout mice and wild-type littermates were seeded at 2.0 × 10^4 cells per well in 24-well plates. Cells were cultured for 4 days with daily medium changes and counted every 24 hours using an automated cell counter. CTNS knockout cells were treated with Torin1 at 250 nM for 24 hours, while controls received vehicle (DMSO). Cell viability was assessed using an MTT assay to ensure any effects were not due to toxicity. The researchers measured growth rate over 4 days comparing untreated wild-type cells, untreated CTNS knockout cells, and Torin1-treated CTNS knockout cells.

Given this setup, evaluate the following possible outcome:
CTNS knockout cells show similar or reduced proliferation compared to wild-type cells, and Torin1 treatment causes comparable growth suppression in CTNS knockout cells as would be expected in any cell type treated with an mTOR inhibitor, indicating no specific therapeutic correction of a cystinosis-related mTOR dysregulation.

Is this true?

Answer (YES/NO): NO